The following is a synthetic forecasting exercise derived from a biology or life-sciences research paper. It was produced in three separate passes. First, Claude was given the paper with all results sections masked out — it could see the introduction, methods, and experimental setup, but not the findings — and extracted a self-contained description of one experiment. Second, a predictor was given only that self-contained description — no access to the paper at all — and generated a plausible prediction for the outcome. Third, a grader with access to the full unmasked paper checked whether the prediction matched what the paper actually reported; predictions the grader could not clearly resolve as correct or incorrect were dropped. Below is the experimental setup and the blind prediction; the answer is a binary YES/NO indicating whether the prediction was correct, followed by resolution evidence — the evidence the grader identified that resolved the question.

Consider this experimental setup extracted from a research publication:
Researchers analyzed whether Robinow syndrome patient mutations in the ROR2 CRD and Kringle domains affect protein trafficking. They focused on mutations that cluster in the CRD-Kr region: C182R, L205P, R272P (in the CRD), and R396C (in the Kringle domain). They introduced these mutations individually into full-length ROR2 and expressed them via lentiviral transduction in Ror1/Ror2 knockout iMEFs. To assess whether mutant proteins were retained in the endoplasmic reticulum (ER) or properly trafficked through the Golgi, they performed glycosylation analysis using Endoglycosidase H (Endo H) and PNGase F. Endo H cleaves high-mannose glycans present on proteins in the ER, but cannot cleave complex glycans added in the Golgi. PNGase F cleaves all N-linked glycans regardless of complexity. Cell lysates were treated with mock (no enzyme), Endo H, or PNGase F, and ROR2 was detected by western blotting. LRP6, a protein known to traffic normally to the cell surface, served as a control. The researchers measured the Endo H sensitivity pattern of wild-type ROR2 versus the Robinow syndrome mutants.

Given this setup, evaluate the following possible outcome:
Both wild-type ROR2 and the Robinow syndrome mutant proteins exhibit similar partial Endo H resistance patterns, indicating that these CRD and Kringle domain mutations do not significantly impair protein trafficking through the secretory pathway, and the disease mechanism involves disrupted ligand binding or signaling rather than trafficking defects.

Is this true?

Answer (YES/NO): NO